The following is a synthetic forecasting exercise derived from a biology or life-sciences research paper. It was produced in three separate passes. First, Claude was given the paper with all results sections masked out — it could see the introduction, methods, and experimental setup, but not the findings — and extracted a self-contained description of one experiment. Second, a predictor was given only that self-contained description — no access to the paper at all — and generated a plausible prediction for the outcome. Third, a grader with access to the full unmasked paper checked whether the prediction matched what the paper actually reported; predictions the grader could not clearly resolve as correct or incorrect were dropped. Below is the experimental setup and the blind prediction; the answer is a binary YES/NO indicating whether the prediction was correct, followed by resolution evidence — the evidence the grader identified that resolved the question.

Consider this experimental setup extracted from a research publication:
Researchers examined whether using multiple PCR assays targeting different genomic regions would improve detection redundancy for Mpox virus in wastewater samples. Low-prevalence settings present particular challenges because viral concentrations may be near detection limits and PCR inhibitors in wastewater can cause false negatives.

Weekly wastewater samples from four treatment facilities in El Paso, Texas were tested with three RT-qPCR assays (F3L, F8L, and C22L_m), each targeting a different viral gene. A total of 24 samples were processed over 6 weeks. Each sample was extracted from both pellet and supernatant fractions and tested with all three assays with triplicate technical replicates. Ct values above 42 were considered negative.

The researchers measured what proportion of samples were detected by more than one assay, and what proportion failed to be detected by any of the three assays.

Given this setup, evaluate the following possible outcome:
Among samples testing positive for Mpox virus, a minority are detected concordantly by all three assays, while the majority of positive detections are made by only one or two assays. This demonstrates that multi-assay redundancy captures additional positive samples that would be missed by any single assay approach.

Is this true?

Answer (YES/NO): YES